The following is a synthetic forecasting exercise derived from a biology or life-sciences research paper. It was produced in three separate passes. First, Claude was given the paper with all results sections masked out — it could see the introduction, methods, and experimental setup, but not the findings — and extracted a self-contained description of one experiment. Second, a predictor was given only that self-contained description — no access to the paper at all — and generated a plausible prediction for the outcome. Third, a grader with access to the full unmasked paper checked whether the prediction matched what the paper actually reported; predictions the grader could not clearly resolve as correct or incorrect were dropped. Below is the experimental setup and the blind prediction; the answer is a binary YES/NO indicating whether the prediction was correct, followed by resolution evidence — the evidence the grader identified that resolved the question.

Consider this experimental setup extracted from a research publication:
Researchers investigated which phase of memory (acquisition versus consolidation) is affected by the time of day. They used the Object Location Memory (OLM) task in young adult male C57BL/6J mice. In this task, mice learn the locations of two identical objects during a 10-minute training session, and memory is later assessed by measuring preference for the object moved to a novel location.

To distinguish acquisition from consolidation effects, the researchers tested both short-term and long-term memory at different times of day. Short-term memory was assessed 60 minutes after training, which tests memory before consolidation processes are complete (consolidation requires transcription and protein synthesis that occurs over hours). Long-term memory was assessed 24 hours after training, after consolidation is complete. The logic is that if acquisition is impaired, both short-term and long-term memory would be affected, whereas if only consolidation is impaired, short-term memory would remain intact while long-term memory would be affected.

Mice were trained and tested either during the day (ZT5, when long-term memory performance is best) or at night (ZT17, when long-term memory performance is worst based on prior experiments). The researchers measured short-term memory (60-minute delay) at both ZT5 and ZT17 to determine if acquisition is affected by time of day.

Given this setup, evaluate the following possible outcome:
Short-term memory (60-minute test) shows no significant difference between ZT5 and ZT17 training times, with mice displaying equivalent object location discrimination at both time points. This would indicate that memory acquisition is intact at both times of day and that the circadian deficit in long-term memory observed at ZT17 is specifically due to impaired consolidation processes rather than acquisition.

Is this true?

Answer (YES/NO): YES